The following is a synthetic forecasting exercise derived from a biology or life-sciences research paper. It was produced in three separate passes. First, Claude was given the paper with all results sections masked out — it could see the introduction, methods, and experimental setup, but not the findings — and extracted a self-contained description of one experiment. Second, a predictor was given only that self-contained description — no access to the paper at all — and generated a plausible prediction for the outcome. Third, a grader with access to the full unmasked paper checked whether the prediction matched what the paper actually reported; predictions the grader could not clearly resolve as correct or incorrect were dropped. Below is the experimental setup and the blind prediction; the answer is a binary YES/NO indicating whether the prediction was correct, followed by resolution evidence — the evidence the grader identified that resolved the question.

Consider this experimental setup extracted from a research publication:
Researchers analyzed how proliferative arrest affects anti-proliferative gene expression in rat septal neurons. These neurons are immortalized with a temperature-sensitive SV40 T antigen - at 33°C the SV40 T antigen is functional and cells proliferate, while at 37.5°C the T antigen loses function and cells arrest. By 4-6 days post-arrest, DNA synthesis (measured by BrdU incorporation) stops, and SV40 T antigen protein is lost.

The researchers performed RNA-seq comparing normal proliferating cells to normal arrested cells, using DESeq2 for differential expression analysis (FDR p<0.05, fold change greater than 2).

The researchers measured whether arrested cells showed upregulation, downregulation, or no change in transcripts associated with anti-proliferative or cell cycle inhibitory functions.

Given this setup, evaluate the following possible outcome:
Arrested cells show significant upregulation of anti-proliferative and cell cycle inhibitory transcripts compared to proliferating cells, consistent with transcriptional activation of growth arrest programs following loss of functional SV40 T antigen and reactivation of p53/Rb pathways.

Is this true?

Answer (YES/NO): YES